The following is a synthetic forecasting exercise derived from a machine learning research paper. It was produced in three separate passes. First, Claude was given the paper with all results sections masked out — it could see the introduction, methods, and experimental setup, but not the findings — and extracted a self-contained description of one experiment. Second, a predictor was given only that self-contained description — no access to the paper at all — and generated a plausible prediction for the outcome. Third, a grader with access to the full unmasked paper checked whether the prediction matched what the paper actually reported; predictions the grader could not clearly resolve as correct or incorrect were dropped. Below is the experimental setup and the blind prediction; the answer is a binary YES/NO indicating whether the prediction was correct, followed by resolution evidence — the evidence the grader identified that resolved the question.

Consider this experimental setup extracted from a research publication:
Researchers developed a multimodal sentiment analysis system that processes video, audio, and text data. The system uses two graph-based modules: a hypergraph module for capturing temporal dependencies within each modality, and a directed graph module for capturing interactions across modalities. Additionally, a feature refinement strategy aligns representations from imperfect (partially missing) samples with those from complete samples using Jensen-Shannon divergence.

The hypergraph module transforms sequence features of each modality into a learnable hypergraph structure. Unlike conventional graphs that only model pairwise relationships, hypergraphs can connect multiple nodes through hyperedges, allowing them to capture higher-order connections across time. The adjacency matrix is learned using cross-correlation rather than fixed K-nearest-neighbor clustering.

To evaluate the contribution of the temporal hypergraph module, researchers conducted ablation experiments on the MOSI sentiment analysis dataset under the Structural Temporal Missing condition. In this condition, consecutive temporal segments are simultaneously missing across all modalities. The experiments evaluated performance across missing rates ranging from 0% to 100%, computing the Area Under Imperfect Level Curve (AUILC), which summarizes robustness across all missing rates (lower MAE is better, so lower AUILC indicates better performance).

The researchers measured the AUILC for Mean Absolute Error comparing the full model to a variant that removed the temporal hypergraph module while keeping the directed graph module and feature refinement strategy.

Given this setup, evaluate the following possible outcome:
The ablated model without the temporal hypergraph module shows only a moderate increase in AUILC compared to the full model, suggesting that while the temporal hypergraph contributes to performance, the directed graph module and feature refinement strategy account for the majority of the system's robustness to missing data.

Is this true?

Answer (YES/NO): NO